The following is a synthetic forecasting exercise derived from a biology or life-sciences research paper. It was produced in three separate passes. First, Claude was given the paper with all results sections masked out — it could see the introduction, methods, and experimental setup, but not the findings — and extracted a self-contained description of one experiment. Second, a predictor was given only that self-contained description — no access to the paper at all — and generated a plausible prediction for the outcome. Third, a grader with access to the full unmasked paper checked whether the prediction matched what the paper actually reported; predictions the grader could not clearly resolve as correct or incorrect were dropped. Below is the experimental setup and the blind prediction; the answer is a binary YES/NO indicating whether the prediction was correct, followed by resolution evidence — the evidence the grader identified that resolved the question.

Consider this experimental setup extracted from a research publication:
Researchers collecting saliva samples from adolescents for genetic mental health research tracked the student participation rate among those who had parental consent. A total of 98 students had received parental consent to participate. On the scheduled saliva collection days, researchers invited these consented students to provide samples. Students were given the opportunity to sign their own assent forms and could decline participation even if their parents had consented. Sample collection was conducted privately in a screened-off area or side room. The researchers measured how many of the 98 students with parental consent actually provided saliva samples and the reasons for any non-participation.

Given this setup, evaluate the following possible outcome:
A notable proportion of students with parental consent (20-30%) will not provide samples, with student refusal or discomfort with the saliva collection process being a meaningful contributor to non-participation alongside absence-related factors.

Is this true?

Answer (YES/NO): NO